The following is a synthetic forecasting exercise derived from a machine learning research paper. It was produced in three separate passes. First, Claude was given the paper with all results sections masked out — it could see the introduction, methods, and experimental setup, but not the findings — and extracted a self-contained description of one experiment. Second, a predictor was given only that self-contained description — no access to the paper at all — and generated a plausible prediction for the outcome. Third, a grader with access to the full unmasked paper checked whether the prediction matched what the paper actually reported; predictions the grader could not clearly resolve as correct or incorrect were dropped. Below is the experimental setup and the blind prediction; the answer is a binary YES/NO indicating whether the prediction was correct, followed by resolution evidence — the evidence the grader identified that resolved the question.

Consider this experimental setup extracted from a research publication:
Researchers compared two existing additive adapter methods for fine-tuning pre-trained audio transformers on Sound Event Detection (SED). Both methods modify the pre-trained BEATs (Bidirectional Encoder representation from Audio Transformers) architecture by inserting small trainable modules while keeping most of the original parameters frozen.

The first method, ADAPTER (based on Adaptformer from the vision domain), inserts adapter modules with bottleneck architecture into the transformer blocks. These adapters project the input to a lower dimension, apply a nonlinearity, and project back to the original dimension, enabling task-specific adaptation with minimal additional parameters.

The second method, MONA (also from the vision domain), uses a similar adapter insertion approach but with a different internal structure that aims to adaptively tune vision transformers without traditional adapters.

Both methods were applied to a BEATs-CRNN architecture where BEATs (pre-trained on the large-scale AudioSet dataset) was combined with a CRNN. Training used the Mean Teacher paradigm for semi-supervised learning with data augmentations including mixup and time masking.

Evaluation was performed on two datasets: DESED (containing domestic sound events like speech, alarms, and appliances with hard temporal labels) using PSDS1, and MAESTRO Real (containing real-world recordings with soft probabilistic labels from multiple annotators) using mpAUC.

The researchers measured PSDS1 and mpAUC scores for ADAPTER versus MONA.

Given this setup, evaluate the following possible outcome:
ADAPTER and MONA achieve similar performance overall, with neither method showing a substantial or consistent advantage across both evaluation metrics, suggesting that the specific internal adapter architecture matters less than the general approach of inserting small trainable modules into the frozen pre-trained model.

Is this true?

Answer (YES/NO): NO